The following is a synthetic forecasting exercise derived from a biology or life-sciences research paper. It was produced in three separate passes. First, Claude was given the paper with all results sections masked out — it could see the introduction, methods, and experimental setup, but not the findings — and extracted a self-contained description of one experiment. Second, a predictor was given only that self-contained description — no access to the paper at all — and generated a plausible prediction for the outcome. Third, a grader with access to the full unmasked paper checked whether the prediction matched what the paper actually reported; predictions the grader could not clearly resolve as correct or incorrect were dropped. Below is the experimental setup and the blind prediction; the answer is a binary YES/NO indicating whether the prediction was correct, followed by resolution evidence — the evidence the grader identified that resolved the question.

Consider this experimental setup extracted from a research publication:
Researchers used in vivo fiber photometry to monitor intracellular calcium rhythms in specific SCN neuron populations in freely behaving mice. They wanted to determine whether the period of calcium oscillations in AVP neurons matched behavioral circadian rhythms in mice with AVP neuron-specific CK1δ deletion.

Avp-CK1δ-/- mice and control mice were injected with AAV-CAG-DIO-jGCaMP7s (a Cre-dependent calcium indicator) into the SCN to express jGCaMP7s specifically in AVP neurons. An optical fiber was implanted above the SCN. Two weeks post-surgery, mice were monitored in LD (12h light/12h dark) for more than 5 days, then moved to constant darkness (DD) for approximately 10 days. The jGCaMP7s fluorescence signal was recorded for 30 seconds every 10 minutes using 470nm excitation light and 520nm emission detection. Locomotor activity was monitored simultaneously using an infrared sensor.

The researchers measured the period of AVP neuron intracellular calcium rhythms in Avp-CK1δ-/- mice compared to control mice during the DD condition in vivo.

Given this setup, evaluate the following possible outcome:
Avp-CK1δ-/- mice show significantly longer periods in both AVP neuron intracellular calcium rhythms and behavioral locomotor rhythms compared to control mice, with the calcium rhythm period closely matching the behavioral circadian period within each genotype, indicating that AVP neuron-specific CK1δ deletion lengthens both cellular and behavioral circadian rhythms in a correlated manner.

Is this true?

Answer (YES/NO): YES